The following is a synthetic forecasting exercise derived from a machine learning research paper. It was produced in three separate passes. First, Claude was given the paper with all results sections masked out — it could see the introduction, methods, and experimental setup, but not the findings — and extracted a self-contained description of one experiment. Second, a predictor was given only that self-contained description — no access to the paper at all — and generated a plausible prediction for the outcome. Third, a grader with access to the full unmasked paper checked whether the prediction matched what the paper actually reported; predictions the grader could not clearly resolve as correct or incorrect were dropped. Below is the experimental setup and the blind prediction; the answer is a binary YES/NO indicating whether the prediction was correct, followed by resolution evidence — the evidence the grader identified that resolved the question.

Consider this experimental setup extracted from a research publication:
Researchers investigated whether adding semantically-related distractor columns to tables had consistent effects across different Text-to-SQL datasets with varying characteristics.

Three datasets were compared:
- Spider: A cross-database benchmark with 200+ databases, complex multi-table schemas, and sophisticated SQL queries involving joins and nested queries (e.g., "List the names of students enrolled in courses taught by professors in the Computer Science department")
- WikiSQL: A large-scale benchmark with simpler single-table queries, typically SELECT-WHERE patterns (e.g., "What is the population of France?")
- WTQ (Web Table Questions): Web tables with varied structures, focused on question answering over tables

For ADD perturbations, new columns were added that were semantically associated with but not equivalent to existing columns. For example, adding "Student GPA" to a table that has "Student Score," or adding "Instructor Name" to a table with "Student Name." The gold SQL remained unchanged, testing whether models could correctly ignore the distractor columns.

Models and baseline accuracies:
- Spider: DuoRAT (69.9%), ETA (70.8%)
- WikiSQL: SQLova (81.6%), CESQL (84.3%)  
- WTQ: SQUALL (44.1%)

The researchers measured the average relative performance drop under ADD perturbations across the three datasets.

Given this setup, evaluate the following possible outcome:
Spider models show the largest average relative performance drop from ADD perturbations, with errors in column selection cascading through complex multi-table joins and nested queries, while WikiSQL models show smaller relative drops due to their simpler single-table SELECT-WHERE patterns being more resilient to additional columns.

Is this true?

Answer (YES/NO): YES